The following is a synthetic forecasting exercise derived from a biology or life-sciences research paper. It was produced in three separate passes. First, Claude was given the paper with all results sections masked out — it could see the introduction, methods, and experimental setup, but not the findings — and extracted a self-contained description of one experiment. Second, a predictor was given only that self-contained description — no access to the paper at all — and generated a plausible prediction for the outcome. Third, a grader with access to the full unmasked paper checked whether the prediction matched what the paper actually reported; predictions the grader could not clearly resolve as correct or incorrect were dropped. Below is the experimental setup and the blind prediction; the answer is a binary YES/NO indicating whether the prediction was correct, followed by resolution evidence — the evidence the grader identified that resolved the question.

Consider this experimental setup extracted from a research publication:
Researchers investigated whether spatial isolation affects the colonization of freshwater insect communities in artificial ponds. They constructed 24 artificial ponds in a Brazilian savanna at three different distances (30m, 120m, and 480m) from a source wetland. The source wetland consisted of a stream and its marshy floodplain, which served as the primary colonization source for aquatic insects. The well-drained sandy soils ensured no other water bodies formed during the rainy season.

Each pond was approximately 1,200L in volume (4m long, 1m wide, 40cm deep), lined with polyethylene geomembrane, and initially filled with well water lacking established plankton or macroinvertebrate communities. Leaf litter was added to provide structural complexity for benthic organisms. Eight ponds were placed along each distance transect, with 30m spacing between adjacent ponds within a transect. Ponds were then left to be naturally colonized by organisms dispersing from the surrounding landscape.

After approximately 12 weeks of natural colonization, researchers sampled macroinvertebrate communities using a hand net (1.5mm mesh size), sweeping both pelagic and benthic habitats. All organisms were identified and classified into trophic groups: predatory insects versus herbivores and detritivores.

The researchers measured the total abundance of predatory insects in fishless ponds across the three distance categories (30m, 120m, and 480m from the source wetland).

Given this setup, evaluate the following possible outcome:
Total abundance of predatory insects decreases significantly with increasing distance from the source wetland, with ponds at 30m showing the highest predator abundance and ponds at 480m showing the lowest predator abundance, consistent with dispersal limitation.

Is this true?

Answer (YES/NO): YES